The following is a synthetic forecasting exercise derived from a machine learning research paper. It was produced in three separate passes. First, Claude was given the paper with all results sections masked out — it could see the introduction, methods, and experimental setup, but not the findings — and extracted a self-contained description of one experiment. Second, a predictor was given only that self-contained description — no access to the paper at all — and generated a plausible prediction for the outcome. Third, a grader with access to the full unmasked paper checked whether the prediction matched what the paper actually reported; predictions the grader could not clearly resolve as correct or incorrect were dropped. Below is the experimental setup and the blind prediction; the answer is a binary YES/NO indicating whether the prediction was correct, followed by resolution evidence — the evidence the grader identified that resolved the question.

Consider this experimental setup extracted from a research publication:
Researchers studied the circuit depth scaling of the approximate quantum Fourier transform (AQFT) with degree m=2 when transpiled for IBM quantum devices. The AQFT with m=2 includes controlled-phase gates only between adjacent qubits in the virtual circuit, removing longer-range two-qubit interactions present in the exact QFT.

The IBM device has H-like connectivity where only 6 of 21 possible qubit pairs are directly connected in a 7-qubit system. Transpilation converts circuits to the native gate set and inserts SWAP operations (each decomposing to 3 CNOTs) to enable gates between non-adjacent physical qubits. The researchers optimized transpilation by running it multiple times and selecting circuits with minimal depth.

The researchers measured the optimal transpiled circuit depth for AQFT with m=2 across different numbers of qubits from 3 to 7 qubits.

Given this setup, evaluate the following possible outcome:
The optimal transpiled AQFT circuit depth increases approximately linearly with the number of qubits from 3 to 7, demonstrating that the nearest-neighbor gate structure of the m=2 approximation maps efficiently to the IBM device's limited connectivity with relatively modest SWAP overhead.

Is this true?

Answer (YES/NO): NO